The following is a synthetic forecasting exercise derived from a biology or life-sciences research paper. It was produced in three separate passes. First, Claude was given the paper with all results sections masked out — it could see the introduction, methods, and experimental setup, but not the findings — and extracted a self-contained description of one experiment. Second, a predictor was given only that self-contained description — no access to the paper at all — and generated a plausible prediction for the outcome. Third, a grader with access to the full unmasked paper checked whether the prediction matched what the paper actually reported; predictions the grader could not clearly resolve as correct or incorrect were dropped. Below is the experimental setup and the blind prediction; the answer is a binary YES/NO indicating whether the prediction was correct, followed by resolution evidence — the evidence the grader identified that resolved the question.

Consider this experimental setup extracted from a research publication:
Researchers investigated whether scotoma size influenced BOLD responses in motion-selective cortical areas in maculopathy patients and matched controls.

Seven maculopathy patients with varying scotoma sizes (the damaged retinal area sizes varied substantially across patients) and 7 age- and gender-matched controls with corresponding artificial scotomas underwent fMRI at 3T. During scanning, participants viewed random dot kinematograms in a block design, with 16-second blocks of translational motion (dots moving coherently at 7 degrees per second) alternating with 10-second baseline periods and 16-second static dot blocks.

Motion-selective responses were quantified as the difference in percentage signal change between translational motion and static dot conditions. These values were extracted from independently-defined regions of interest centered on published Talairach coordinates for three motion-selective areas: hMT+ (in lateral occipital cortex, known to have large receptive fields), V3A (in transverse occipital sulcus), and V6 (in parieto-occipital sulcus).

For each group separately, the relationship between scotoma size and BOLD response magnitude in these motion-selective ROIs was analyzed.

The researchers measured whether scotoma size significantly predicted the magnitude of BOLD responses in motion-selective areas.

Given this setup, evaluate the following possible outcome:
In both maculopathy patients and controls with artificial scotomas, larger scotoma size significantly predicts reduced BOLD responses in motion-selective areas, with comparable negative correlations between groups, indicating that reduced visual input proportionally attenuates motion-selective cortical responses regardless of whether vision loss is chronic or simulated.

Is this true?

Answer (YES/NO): NO